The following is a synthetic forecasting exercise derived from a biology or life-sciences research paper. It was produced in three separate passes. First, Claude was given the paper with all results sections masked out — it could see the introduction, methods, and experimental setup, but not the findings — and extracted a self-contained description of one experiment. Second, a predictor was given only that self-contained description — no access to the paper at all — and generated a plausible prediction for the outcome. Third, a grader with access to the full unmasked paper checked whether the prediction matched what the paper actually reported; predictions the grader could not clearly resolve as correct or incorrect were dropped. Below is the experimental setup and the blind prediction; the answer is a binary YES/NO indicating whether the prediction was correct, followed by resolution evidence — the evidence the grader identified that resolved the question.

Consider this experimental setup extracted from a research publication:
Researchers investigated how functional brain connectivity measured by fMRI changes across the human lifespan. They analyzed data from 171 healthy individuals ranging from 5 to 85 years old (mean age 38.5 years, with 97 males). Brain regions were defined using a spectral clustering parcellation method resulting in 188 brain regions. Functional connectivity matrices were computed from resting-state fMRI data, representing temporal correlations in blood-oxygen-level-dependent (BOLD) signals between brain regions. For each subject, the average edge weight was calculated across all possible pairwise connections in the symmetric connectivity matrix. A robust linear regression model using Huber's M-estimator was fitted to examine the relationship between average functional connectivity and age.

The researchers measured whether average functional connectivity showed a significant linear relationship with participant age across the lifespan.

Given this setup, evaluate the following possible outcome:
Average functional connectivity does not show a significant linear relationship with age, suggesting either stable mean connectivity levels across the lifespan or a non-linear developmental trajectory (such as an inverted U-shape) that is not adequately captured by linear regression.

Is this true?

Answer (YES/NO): NO